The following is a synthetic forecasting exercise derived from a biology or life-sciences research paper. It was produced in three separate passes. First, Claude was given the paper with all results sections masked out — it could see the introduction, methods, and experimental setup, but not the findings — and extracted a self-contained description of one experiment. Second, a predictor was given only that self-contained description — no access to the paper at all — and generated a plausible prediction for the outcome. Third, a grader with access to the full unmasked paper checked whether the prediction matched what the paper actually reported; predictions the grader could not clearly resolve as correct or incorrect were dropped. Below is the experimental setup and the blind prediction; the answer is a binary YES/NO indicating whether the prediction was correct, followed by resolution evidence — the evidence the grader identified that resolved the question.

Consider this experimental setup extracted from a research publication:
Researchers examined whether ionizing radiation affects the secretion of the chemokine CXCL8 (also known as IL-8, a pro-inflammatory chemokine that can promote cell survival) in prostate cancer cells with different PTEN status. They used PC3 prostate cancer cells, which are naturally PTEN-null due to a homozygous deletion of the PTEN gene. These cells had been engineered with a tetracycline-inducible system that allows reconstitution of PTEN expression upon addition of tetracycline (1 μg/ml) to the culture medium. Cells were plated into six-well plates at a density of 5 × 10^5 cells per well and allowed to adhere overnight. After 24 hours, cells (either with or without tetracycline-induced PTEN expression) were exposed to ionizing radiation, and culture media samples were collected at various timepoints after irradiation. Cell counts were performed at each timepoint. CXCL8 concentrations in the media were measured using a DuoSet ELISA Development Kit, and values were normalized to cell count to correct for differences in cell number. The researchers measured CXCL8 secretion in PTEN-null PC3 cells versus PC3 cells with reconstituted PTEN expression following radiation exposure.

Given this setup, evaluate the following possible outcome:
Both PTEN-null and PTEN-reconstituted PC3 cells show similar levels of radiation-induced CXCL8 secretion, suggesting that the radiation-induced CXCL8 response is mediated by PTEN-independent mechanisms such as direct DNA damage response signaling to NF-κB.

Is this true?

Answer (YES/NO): NO